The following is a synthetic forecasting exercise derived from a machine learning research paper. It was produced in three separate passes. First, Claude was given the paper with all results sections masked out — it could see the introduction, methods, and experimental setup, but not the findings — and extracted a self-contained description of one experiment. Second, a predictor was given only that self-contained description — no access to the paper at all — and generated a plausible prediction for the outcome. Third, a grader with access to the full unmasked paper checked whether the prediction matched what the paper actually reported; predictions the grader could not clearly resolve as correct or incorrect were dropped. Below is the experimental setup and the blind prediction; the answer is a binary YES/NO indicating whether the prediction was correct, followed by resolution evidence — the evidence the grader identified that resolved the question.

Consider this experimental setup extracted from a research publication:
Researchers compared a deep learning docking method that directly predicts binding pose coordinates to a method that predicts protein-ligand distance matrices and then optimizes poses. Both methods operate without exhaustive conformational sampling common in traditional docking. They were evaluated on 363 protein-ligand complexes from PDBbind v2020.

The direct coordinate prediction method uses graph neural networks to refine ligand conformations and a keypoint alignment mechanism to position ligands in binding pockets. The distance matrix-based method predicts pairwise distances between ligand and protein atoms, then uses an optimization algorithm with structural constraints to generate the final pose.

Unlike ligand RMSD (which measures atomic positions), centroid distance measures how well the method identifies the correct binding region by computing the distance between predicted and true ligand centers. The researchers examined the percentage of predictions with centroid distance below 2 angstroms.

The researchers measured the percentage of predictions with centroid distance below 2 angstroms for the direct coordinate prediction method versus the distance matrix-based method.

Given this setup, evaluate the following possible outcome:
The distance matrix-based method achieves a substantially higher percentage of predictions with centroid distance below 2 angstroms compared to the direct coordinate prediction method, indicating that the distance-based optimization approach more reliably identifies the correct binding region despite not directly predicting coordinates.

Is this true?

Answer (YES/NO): YES